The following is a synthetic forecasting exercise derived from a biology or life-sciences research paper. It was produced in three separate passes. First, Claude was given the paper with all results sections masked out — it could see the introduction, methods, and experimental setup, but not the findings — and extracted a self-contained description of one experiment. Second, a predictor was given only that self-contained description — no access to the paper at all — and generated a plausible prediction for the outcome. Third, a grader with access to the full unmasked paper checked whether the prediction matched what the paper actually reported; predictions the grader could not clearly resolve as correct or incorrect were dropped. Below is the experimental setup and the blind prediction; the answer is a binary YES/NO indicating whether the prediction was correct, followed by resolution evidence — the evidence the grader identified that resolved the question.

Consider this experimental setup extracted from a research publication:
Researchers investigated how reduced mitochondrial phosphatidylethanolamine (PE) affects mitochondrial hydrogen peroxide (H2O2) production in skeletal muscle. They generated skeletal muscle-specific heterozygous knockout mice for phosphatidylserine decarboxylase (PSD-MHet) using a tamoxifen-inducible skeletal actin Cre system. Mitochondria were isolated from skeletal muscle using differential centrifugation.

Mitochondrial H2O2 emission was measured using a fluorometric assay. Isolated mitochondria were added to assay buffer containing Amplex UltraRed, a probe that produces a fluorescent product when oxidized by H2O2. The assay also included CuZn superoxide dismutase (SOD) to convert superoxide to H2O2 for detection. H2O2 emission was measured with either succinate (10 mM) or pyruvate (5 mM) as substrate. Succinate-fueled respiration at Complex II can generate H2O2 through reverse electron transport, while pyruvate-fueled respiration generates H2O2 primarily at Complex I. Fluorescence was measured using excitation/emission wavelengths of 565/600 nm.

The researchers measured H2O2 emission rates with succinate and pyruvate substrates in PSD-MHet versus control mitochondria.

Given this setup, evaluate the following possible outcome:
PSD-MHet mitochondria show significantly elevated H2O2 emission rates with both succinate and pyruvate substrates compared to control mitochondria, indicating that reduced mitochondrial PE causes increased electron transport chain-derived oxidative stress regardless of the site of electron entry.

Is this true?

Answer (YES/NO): NO